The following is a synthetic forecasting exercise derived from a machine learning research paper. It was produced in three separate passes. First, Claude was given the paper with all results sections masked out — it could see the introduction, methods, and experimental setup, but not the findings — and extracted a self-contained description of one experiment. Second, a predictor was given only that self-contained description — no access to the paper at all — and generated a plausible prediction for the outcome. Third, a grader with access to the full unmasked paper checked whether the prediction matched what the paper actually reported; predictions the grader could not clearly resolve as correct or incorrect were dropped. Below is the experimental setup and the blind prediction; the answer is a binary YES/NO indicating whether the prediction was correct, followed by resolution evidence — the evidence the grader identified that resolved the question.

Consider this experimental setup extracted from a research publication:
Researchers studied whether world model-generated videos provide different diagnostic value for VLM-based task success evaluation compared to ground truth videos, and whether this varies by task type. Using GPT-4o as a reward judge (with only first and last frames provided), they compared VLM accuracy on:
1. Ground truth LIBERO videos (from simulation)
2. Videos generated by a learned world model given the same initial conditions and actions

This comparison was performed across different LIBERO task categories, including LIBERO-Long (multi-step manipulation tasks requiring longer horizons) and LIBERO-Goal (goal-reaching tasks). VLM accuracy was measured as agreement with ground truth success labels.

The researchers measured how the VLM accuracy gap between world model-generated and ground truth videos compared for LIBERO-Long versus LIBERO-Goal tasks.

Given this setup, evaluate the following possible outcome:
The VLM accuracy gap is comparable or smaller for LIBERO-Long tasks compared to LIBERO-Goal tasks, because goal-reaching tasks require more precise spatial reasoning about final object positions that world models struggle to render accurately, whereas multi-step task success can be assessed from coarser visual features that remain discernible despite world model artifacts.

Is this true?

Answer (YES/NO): NO